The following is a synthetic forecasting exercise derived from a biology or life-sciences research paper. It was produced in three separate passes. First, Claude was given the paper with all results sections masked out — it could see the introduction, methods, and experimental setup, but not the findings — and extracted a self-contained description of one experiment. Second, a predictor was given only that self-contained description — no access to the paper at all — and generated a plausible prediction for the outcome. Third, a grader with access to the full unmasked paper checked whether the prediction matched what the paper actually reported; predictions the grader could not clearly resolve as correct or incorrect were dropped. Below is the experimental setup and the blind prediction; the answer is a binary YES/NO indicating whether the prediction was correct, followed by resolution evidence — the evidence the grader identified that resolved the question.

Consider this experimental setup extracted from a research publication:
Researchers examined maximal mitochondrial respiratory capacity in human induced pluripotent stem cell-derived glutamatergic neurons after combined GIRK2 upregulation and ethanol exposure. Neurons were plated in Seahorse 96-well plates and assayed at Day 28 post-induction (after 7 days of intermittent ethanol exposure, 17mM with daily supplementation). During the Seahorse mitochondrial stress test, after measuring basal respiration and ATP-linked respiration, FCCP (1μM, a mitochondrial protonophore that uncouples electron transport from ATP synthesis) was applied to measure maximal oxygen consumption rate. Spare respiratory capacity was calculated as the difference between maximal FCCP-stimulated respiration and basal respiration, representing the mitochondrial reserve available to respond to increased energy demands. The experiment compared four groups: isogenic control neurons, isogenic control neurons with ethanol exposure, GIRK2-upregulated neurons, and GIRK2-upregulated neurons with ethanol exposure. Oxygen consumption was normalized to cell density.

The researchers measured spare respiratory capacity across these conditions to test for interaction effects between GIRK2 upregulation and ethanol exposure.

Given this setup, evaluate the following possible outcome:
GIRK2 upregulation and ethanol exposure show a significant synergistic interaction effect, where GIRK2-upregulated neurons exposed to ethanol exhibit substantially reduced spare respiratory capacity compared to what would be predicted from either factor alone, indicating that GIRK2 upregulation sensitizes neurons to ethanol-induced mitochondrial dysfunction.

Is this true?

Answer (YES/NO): NO